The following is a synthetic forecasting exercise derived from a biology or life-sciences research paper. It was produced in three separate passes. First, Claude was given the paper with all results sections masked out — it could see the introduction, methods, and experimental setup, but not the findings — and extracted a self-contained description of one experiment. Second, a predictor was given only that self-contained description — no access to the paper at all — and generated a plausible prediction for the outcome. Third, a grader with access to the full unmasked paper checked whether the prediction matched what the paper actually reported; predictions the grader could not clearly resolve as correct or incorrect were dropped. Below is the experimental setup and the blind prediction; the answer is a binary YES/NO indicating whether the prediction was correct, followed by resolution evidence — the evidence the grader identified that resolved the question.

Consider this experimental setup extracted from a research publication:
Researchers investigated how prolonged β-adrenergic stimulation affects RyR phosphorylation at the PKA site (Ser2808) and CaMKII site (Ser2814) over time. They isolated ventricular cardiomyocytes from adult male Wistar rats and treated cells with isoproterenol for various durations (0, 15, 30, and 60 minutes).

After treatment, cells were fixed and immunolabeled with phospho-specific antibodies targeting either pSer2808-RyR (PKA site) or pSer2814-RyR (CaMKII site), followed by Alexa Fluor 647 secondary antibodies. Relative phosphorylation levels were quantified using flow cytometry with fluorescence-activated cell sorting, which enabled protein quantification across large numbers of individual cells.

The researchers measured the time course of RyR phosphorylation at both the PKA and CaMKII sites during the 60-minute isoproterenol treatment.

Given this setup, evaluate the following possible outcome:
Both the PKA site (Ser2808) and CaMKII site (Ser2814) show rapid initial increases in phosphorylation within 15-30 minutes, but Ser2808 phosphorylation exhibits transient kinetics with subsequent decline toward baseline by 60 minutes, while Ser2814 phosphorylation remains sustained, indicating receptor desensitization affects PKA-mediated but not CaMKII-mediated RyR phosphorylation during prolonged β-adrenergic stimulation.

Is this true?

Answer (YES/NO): NO